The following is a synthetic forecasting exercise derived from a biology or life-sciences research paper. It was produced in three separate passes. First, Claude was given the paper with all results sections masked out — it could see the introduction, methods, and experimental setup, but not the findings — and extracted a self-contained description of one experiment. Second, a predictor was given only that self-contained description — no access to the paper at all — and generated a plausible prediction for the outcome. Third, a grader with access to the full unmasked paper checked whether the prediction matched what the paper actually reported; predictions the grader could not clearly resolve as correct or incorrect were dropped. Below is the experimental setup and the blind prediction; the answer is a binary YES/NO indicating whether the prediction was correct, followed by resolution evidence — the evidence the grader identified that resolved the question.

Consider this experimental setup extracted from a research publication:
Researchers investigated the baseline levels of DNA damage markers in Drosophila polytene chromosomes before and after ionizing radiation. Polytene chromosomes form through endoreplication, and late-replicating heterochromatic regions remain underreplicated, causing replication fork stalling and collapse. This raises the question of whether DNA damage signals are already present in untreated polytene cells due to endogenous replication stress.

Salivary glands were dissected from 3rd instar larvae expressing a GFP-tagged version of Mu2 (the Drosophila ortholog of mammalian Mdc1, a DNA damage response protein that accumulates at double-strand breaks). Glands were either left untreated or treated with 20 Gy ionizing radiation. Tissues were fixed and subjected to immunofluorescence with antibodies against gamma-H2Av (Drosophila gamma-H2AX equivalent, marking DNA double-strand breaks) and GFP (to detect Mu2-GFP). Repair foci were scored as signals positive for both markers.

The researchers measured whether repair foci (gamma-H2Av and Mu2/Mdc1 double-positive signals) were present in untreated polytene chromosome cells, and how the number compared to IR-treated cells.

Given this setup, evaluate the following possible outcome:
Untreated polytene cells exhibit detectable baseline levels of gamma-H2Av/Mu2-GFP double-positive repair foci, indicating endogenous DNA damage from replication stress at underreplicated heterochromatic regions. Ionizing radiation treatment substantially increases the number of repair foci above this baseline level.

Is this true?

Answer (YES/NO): YES